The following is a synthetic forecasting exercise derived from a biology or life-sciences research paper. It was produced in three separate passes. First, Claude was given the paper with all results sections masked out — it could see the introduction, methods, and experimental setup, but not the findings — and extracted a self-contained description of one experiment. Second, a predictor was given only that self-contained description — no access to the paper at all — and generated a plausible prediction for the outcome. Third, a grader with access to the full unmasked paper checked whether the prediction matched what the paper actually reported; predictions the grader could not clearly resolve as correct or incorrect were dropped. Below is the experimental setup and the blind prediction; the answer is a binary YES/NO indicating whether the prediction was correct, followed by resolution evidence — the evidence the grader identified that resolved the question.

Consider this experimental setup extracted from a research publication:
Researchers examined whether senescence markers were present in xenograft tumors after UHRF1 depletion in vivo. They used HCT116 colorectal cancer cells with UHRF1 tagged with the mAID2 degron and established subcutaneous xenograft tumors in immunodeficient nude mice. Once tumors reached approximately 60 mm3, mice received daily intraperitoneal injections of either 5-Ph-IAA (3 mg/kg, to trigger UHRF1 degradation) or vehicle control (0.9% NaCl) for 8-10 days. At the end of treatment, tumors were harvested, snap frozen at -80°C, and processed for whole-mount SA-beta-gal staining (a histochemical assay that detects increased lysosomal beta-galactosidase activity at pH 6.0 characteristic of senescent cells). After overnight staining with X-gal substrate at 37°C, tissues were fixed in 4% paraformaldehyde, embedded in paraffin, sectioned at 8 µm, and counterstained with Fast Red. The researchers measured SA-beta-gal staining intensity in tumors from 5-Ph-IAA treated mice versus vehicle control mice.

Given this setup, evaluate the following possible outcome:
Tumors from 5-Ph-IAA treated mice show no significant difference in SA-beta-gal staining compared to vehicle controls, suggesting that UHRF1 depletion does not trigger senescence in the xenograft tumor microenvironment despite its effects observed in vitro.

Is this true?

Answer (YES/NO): NO